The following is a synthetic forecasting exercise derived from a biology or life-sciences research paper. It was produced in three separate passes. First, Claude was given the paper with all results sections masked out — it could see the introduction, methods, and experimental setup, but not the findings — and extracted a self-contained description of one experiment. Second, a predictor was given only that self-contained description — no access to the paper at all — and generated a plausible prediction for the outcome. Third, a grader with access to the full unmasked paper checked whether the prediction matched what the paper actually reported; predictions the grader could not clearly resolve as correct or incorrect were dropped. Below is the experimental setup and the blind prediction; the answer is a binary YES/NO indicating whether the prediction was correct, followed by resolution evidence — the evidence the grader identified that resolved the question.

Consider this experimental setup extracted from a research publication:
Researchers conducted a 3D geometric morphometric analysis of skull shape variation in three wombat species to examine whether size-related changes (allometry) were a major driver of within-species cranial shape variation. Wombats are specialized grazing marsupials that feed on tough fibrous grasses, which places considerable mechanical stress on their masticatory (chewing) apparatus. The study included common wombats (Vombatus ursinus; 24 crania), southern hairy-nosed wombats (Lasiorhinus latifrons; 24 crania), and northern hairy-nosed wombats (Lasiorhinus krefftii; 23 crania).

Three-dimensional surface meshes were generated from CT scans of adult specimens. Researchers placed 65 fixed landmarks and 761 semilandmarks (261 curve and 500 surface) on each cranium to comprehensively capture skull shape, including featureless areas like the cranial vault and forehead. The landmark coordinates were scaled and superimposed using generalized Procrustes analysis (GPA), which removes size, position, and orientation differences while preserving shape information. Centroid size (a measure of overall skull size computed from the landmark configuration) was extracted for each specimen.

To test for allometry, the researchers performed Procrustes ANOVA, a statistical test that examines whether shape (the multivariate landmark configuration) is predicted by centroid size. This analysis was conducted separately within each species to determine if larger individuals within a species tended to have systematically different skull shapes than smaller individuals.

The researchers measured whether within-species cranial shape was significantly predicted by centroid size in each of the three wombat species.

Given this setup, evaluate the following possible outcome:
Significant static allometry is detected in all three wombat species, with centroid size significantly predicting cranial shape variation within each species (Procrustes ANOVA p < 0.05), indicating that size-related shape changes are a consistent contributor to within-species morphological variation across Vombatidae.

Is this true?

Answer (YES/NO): NO